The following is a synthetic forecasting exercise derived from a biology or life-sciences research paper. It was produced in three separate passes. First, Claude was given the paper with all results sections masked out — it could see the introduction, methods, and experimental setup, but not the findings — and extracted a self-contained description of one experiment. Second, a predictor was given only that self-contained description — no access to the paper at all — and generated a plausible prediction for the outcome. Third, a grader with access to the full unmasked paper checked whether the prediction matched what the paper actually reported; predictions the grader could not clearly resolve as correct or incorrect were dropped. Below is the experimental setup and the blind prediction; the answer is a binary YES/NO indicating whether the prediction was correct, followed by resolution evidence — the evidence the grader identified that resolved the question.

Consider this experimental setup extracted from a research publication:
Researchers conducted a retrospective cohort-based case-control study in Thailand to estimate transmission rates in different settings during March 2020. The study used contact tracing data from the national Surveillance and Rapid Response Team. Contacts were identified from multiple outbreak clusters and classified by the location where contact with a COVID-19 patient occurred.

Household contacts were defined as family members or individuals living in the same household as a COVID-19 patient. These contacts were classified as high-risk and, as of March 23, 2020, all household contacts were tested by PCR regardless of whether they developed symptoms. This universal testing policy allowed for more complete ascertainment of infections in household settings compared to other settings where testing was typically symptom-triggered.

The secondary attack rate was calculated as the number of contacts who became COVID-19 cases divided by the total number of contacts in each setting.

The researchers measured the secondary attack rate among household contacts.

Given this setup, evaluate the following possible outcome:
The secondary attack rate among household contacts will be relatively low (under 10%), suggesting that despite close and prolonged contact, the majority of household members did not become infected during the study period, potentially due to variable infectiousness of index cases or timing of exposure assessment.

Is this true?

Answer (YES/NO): NO